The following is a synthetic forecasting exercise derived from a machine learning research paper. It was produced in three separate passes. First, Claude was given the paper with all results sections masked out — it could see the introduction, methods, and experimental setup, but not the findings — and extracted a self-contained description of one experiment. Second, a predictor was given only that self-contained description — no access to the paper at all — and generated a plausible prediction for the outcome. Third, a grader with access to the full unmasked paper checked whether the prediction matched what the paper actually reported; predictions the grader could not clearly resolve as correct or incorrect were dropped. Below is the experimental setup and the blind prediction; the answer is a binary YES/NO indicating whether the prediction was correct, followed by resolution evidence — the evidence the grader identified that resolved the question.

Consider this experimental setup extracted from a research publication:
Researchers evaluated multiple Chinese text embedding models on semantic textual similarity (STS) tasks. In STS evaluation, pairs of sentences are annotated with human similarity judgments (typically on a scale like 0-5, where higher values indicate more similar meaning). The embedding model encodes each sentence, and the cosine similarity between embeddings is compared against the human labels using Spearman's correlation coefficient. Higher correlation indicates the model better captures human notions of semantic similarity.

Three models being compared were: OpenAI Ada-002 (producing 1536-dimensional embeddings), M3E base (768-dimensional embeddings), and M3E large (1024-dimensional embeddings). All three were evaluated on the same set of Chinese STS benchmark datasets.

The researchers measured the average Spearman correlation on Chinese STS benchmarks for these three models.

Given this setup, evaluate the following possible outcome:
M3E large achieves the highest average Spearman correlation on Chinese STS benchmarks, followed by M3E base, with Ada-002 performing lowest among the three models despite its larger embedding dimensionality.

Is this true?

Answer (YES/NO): NO